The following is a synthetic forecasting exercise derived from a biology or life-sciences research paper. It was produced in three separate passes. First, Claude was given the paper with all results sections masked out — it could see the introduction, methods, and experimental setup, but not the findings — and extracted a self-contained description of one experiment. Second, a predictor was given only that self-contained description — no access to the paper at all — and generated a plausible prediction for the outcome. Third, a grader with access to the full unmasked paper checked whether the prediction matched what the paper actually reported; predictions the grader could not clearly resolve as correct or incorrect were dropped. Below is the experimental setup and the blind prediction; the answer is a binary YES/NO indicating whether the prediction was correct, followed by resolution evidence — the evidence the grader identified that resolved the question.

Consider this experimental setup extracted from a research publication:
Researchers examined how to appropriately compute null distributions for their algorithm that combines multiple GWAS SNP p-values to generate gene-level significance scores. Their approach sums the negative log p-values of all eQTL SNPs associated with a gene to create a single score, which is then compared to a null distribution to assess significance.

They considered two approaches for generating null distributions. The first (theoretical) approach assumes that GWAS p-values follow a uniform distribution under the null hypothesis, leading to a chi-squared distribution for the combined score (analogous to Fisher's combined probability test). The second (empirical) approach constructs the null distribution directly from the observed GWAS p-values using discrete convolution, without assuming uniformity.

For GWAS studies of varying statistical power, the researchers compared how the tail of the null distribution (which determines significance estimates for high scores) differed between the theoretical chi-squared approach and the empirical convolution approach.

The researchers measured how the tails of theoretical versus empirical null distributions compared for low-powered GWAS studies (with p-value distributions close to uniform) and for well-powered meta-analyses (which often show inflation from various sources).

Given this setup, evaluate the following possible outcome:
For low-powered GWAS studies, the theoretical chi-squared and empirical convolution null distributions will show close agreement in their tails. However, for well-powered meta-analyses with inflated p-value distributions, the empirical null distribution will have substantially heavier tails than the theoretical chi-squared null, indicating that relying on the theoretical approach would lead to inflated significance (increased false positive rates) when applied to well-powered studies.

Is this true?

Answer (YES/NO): YES